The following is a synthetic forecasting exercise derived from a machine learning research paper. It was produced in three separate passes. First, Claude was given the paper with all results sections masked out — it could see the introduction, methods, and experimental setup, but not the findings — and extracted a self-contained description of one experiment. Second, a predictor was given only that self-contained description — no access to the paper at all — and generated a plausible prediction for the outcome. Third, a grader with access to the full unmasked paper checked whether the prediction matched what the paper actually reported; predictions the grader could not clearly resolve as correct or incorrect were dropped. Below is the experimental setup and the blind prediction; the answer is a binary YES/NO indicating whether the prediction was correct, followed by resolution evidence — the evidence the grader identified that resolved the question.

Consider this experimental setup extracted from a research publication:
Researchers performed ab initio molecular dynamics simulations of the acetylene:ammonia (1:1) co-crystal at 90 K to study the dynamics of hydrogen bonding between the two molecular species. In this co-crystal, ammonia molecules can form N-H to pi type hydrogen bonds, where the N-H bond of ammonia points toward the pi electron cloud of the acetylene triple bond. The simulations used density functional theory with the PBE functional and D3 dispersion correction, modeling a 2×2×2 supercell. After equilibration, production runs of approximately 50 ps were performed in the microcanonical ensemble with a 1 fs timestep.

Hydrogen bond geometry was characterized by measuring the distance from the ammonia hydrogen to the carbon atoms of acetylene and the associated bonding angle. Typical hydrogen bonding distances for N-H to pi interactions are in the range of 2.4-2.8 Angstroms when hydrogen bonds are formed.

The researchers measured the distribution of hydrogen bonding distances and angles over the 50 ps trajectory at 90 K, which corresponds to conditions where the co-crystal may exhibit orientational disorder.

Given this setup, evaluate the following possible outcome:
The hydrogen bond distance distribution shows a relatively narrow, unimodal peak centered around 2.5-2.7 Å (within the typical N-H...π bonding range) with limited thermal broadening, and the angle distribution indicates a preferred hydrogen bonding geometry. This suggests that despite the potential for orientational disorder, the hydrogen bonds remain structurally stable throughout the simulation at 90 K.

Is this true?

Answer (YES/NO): NO